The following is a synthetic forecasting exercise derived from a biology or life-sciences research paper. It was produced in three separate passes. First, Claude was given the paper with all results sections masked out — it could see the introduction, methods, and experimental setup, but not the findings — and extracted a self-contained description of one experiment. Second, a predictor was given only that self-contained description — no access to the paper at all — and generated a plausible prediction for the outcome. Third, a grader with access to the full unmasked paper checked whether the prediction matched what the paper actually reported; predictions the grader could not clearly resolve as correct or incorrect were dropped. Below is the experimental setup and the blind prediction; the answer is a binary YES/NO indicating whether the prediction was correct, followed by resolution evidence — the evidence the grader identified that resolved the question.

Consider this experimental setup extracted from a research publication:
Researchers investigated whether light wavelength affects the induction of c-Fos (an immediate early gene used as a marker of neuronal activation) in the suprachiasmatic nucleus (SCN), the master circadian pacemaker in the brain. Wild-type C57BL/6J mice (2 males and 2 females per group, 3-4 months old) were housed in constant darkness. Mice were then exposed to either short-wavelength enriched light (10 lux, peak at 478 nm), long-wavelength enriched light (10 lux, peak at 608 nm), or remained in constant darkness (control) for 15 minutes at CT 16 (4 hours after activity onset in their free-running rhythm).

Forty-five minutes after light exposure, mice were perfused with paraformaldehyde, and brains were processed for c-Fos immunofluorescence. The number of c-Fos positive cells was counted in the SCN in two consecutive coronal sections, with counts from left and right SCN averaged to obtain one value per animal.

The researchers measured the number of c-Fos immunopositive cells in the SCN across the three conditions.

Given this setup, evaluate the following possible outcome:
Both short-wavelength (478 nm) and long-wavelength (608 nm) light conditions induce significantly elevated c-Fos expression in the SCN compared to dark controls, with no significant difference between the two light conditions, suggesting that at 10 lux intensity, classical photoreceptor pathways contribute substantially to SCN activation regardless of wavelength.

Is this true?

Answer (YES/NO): NO